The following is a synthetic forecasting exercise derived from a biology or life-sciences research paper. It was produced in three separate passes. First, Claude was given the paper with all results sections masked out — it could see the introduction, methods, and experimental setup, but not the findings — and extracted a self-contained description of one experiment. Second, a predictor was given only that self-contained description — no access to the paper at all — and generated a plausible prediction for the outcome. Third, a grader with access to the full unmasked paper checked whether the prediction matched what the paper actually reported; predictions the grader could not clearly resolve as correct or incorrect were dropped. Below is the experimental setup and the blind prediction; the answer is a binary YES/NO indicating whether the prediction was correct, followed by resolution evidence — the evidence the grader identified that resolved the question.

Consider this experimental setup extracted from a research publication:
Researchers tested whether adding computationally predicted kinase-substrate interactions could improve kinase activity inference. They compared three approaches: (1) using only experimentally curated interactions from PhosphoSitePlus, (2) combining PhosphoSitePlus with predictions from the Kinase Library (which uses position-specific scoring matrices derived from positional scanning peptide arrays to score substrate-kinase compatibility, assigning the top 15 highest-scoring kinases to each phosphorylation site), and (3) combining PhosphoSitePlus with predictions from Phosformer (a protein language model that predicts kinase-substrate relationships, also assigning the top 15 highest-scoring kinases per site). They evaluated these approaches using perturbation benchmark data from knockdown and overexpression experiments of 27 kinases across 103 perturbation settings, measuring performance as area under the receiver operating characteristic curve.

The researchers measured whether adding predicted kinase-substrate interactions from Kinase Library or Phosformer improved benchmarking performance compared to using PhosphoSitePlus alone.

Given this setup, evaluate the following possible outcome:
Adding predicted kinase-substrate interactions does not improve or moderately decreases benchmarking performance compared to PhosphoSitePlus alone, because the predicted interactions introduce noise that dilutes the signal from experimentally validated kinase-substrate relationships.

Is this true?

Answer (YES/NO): YES